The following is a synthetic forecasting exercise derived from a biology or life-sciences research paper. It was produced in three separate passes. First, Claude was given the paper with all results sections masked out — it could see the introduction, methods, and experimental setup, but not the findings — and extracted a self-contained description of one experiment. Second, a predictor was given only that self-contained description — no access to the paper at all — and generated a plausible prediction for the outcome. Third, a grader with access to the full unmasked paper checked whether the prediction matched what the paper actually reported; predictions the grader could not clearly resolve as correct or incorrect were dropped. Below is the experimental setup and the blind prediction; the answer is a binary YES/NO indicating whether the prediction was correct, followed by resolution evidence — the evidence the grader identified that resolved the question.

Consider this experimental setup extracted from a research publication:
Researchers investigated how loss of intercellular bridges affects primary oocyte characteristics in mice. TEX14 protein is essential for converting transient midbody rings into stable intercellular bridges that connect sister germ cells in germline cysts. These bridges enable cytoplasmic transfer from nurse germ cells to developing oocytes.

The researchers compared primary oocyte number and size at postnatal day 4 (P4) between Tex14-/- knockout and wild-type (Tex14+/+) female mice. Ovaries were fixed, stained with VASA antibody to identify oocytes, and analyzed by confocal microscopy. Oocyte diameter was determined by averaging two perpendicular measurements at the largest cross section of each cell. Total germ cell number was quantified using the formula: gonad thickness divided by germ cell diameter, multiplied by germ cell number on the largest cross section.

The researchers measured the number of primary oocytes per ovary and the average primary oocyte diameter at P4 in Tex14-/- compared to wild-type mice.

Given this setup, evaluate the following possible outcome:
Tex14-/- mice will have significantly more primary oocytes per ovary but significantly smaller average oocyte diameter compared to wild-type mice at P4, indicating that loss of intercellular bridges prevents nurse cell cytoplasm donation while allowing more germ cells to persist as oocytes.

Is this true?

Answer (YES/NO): NO